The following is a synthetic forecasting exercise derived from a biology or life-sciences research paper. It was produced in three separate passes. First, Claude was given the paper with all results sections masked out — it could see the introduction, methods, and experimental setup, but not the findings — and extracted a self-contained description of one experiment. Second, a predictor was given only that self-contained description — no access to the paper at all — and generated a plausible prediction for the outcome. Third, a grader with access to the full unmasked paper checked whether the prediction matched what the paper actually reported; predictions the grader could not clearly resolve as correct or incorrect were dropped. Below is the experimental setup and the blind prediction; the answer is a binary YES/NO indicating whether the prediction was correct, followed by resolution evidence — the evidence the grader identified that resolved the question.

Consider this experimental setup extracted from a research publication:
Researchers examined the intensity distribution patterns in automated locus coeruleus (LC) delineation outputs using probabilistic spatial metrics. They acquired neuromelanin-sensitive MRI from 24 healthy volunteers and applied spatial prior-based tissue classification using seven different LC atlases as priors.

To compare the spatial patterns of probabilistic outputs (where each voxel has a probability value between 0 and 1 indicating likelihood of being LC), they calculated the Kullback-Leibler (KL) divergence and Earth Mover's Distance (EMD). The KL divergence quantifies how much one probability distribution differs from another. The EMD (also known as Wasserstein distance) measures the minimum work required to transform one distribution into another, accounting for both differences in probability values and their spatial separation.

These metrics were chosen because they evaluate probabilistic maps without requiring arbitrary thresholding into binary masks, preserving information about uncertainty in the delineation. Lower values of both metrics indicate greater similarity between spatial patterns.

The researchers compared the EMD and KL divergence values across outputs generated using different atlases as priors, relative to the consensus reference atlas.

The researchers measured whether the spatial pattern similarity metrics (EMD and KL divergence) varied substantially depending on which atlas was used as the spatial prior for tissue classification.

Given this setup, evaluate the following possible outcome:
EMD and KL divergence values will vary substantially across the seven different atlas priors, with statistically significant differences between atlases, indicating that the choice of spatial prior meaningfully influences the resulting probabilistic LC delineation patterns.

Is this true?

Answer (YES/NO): NO